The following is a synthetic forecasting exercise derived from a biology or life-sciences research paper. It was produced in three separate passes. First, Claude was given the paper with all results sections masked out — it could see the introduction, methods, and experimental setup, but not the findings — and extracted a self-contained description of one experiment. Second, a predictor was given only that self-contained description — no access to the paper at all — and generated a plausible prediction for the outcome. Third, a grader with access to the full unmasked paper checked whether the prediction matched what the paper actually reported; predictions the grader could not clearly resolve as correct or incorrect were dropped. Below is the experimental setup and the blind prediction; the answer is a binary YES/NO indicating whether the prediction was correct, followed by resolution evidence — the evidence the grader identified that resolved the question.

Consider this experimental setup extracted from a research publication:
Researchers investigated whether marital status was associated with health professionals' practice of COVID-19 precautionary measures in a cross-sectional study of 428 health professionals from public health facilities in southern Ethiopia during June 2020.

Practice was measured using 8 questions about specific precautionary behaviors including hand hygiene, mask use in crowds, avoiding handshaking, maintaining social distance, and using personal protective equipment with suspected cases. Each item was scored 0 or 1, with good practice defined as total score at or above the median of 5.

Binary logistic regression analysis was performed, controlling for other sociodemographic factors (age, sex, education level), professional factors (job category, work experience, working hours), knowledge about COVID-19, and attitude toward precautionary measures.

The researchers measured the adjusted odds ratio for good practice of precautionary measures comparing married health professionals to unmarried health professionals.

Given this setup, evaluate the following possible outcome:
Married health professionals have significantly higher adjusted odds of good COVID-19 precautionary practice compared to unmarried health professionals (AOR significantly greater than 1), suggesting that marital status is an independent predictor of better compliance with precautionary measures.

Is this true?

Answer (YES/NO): YES